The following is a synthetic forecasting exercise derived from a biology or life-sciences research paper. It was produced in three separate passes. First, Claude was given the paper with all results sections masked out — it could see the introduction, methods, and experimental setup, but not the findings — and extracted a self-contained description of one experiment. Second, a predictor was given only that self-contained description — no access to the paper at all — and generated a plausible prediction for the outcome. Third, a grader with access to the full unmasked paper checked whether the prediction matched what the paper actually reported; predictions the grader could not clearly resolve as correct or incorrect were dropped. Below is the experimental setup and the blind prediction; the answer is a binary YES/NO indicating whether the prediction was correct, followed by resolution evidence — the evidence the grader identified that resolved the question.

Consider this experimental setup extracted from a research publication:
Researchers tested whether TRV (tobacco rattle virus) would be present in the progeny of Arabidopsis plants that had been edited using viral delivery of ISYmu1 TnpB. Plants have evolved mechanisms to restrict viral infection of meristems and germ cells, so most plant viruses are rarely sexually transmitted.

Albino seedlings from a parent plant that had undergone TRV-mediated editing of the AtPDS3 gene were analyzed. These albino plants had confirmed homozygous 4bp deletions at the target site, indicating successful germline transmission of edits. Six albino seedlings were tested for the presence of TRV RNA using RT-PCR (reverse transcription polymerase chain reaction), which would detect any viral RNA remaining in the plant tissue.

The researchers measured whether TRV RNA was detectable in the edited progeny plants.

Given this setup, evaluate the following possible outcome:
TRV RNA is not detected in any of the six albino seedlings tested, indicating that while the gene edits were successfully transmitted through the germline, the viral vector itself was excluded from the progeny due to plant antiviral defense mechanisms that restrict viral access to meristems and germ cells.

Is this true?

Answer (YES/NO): YES